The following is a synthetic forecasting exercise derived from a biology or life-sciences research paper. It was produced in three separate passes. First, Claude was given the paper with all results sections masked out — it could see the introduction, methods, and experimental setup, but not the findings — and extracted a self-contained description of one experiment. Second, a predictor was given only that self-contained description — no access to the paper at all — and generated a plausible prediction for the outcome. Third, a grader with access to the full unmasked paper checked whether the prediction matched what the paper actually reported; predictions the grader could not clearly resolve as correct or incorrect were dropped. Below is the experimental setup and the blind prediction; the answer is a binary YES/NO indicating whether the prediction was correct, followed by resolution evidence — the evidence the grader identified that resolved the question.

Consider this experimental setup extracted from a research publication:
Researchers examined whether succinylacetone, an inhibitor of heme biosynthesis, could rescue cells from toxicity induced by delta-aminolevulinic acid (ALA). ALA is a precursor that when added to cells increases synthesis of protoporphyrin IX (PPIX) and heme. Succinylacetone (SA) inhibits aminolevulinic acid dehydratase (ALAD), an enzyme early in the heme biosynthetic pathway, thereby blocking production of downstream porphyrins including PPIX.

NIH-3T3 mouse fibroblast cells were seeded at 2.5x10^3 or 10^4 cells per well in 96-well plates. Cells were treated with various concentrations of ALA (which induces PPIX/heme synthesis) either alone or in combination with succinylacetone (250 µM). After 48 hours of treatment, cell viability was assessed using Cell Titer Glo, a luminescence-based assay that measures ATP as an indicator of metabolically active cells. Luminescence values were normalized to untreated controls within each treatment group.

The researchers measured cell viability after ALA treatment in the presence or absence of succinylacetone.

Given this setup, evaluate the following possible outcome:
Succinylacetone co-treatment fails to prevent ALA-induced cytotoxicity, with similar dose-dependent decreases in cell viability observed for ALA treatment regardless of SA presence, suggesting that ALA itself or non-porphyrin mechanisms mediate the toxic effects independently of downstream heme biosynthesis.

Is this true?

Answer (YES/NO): NO